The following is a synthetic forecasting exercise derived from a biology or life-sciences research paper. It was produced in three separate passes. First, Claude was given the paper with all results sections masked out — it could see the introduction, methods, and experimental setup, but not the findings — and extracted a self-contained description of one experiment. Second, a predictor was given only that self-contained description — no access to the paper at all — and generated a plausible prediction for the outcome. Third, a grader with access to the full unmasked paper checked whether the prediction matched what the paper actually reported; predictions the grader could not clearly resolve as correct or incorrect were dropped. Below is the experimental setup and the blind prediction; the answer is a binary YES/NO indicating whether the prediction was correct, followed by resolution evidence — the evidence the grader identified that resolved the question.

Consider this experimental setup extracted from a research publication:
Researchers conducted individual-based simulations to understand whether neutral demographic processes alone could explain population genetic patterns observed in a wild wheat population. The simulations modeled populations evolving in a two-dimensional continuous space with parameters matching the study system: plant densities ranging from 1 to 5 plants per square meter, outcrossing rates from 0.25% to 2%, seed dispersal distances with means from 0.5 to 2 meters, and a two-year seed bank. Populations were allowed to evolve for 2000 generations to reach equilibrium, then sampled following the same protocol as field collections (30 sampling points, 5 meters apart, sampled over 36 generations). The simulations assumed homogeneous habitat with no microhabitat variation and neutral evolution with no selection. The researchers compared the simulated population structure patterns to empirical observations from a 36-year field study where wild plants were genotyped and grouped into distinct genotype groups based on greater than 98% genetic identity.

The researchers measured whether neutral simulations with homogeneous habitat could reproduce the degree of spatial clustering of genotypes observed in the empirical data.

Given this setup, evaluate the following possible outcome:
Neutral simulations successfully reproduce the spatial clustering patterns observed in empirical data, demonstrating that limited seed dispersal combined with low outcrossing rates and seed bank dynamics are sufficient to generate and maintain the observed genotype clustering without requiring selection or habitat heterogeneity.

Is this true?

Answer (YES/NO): NO